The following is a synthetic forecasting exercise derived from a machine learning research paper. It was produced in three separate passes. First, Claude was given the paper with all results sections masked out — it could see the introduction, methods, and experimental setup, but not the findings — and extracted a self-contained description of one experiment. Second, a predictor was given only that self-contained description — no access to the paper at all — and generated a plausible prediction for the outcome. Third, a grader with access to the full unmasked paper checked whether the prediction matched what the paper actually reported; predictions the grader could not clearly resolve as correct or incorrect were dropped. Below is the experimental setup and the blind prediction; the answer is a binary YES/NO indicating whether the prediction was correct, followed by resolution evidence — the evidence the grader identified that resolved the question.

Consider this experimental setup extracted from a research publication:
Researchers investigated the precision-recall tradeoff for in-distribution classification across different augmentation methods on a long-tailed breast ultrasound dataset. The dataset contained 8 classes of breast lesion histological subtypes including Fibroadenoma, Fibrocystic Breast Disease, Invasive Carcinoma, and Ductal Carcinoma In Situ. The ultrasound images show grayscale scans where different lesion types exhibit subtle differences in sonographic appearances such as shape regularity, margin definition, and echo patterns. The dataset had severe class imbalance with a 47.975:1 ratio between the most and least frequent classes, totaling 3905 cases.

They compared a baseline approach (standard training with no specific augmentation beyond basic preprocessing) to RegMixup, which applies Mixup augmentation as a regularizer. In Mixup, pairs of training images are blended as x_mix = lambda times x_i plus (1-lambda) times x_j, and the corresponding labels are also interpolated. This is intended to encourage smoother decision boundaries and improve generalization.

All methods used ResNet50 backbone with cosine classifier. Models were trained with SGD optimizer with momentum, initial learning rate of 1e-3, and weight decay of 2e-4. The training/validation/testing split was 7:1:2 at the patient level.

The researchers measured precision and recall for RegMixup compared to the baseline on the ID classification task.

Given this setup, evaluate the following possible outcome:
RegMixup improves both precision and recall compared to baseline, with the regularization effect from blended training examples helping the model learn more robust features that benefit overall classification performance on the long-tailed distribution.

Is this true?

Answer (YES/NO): YES